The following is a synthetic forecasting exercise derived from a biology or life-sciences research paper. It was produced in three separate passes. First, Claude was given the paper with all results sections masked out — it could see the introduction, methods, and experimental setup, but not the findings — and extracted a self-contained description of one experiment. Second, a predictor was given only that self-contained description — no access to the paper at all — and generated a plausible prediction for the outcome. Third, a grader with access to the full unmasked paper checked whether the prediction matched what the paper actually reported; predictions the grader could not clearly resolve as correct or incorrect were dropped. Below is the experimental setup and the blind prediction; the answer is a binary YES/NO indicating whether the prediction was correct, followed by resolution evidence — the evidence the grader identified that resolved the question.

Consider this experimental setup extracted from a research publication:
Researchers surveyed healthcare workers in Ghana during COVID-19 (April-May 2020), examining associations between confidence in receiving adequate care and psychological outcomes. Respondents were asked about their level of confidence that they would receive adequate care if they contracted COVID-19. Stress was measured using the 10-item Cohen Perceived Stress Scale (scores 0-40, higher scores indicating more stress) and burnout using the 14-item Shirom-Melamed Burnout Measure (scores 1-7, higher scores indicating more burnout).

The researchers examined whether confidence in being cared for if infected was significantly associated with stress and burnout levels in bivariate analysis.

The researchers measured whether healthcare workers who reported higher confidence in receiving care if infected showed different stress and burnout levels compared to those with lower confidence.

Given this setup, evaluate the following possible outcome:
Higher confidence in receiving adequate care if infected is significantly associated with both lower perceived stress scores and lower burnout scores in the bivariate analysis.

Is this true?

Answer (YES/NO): YES